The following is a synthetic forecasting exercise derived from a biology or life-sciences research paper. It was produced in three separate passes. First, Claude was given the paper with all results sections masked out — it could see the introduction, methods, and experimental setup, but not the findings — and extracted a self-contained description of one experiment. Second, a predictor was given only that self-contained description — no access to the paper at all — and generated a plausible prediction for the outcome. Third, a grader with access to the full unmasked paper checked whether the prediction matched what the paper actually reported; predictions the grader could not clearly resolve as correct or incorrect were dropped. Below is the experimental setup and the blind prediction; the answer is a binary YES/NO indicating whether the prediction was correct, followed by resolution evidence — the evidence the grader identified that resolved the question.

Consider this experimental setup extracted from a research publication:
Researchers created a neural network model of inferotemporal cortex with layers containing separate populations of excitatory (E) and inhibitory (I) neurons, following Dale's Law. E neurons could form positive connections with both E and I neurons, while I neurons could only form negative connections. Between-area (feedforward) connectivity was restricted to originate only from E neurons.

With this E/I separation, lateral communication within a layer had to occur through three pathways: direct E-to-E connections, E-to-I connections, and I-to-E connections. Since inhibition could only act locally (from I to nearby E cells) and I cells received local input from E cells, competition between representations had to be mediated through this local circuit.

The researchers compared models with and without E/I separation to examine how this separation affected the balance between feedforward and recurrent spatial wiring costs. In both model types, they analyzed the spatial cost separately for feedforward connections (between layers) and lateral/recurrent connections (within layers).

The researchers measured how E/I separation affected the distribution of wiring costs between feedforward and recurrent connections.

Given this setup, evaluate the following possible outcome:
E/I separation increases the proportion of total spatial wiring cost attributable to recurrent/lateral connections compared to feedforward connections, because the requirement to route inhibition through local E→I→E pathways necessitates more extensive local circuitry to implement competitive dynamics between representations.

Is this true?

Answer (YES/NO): YES